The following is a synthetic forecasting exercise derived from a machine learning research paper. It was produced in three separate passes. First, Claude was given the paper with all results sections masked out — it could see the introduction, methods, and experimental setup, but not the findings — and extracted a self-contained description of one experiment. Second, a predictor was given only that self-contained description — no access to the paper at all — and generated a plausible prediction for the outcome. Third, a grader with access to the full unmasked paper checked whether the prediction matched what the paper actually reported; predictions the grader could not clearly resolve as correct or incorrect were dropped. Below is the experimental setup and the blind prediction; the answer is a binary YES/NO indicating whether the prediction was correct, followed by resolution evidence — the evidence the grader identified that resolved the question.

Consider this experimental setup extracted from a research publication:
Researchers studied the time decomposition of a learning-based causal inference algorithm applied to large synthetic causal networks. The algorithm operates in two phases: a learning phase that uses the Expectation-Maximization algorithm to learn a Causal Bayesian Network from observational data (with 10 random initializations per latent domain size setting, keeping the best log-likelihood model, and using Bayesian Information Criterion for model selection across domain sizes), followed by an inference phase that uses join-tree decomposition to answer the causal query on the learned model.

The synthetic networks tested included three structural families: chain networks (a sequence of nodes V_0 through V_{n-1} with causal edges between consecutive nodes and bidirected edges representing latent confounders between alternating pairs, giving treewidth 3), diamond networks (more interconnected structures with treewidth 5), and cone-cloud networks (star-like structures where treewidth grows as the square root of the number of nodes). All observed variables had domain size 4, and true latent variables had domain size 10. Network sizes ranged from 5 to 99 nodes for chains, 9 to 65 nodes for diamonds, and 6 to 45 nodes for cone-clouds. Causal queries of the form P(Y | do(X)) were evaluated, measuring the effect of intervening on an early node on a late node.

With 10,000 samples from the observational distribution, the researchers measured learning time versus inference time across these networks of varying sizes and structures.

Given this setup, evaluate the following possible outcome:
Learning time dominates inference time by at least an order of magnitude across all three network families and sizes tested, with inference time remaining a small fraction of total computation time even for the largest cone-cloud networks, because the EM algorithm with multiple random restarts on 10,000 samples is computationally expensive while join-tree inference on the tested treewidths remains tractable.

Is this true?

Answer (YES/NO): YES